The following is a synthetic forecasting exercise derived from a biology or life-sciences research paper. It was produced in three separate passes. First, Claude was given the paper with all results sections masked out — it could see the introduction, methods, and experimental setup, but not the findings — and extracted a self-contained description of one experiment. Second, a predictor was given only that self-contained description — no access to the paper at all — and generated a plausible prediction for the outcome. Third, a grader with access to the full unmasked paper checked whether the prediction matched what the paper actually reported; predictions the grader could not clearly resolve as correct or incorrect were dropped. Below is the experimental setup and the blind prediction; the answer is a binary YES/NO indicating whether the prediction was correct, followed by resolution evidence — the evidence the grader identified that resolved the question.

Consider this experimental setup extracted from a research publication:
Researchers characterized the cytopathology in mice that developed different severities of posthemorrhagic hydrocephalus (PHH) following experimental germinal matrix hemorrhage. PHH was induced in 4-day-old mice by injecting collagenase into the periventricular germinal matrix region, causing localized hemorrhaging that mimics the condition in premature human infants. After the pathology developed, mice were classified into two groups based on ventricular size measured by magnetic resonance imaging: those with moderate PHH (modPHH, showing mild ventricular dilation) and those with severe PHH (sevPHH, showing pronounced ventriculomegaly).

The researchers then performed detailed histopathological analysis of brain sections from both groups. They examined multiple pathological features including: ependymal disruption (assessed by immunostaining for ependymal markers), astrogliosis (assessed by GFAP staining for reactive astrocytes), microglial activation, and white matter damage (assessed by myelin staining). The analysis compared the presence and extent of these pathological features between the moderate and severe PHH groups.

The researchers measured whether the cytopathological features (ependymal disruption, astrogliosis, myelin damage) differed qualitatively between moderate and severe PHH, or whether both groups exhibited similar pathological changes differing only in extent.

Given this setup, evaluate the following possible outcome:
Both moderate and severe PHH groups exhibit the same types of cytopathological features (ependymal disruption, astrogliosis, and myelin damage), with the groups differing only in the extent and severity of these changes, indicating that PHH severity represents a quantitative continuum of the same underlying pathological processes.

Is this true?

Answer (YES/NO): YES